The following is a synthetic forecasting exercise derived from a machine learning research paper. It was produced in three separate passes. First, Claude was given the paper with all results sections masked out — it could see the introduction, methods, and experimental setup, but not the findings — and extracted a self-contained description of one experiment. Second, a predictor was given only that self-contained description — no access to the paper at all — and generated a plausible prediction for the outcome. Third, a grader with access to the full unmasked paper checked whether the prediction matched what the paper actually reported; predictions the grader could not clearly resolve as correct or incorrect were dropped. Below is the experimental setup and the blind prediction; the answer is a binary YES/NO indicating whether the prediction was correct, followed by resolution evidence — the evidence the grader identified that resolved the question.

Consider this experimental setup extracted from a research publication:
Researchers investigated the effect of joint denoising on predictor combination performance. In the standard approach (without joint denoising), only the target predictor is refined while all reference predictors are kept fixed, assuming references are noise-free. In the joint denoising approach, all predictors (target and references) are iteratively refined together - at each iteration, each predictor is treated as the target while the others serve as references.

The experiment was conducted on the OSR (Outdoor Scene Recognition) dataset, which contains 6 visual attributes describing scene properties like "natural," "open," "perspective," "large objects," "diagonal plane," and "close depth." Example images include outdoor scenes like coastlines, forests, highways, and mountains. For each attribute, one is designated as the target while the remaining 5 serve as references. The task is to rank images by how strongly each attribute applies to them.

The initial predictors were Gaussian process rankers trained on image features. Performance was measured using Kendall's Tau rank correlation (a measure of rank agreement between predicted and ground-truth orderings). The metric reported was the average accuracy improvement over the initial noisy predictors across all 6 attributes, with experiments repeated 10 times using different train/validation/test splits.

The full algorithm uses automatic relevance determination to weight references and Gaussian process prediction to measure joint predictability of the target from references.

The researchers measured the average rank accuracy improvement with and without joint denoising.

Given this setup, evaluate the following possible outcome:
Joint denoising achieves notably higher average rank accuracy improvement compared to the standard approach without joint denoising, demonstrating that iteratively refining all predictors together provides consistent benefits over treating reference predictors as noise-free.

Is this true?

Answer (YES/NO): YES